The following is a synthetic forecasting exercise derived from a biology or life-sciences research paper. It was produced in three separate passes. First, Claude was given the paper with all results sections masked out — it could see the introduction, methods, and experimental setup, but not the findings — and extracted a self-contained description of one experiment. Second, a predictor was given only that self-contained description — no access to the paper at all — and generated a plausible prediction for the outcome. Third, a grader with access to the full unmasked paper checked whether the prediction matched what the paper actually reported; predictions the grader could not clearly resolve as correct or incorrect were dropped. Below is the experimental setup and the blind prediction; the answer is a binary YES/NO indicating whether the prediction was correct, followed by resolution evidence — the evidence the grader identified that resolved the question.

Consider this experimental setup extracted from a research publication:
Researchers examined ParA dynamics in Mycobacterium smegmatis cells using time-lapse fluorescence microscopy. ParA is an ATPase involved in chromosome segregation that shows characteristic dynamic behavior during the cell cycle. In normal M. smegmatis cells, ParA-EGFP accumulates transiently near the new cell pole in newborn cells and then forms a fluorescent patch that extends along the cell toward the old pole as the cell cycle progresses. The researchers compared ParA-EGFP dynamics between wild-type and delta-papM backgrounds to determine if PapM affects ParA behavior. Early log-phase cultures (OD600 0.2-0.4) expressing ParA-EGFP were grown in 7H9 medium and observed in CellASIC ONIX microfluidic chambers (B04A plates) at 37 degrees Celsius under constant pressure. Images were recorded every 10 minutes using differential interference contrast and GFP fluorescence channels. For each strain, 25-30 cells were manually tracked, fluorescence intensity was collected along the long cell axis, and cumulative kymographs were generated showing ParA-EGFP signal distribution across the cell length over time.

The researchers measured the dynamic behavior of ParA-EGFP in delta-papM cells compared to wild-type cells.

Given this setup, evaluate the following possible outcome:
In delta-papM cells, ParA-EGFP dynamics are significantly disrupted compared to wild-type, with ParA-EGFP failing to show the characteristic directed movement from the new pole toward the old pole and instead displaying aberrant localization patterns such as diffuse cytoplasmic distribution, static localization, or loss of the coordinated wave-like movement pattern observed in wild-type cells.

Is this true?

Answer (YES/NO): NO